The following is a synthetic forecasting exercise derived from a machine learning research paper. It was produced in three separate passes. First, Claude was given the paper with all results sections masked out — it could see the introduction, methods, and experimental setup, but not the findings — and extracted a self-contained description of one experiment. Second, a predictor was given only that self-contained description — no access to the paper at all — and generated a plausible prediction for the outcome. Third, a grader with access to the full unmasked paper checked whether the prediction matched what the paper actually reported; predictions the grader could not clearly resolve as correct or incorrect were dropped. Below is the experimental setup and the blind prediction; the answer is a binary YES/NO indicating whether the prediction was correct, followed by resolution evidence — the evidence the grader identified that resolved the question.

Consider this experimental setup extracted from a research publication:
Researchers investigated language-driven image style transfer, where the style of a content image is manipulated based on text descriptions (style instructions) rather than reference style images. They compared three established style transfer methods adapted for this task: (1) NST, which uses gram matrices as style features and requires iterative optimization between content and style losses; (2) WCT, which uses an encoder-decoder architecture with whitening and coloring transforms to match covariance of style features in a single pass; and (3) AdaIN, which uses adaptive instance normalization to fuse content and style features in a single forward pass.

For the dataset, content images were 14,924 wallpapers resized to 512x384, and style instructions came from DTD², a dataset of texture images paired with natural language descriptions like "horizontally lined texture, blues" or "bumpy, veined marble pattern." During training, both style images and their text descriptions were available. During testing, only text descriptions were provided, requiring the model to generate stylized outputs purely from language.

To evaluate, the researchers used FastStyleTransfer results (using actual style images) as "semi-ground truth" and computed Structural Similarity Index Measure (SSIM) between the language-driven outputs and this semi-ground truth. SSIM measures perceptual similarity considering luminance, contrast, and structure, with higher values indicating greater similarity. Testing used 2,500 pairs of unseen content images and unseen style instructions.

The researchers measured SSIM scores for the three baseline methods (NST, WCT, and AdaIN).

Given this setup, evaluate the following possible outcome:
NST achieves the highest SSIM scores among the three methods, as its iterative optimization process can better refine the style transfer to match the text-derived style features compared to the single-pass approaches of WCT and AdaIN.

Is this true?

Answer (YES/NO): NO